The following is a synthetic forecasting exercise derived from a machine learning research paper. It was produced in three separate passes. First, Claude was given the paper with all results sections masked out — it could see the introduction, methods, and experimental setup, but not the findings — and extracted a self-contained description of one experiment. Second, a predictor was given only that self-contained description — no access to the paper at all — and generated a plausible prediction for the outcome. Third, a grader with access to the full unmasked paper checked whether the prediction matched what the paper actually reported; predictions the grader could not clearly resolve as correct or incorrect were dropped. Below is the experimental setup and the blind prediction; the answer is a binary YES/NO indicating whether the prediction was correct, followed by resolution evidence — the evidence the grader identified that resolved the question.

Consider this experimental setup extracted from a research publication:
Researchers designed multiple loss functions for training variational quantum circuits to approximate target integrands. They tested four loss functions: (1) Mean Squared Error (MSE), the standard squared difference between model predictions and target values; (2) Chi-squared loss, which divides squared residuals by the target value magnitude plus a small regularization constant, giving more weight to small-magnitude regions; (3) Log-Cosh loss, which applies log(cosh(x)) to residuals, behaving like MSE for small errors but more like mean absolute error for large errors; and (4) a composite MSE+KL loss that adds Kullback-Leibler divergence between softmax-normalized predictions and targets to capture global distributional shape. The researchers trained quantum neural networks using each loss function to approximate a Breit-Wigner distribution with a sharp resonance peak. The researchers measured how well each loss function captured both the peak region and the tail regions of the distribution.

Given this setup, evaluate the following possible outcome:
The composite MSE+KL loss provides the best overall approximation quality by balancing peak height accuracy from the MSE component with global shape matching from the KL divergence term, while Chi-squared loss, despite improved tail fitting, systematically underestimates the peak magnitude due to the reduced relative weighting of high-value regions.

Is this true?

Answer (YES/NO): NO